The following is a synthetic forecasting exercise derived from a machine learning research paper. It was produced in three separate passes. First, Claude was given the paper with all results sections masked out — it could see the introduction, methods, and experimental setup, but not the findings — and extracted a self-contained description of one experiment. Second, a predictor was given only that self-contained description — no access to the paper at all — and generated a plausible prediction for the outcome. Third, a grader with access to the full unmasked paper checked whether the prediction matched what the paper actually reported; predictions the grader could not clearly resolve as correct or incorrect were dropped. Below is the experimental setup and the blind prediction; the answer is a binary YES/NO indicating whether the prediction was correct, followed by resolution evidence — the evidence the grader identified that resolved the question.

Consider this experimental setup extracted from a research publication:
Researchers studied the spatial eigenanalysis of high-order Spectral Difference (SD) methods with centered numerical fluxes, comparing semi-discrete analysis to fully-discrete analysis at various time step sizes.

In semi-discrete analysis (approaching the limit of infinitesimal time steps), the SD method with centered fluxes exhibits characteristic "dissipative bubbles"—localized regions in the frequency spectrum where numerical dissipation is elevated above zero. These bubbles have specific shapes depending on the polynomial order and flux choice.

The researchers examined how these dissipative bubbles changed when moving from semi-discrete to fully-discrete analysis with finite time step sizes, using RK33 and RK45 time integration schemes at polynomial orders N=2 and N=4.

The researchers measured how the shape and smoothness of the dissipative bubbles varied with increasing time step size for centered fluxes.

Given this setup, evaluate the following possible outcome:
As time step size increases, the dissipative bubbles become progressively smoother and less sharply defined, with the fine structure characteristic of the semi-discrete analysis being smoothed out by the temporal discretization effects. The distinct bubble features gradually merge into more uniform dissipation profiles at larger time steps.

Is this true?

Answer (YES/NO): YES